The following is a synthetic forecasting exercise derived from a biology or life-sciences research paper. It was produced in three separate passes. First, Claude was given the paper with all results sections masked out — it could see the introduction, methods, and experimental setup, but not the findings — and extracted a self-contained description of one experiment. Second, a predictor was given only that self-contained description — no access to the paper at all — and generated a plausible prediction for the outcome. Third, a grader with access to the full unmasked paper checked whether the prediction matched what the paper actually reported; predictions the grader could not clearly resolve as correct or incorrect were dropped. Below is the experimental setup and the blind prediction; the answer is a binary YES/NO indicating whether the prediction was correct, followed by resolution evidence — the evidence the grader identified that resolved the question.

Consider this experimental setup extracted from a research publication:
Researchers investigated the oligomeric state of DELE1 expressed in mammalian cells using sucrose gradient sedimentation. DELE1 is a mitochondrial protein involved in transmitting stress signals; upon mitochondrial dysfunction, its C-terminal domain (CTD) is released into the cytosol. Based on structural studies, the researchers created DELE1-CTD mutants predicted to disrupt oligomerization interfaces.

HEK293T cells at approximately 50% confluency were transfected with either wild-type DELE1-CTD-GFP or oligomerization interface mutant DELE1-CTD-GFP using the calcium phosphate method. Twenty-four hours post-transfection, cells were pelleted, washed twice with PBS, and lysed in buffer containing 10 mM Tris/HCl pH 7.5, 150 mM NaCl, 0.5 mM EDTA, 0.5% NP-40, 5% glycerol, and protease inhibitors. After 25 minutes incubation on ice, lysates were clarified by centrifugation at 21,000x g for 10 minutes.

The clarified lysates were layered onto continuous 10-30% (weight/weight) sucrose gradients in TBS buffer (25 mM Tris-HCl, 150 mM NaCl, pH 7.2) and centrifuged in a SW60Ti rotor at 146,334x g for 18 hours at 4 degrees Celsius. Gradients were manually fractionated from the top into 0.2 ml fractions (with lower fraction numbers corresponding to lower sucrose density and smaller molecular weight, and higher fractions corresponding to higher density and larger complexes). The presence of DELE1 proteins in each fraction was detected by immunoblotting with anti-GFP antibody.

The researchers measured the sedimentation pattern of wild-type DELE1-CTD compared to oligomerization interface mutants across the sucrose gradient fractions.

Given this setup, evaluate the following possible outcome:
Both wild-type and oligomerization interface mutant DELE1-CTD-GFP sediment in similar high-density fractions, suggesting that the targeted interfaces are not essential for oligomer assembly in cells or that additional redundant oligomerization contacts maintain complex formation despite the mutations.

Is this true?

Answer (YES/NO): NO